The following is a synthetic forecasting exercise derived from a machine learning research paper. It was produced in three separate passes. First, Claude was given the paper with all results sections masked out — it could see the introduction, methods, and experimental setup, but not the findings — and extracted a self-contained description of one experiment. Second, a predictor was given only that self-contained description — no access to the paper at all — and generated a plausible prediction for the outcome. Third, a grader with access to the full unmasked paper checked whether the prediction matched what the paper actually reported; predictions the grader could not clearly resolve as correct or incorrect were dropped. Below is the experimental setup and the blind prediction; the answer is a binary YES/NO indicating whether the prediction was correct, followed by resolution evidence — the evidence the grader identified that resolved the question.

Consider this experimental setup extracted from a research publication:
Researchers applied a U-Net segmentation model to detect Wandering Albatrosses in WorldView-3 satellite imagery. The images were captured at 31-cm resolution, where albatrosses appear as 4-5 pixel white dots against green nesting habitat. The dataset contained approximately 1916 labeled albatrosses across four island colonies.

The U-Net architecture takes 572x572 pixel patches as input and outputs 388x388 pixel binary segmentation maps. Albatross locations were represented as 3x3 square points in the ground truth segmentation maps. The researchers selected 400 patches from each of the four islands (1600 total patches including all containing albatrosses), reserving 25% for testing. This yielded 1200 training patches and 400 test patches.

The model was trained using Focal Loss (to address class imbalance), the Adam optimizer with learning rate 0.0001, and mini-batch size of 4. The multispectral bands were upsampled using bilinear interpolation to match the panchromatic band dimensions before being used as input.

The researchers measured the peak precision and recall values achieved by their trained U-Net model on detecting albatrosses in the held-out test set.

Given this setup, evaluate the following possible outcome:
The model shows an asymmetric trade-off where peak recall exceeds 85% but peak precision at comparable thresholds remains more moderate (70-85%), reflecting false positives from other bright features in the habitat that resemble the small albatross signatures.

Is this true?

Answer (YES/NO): NO